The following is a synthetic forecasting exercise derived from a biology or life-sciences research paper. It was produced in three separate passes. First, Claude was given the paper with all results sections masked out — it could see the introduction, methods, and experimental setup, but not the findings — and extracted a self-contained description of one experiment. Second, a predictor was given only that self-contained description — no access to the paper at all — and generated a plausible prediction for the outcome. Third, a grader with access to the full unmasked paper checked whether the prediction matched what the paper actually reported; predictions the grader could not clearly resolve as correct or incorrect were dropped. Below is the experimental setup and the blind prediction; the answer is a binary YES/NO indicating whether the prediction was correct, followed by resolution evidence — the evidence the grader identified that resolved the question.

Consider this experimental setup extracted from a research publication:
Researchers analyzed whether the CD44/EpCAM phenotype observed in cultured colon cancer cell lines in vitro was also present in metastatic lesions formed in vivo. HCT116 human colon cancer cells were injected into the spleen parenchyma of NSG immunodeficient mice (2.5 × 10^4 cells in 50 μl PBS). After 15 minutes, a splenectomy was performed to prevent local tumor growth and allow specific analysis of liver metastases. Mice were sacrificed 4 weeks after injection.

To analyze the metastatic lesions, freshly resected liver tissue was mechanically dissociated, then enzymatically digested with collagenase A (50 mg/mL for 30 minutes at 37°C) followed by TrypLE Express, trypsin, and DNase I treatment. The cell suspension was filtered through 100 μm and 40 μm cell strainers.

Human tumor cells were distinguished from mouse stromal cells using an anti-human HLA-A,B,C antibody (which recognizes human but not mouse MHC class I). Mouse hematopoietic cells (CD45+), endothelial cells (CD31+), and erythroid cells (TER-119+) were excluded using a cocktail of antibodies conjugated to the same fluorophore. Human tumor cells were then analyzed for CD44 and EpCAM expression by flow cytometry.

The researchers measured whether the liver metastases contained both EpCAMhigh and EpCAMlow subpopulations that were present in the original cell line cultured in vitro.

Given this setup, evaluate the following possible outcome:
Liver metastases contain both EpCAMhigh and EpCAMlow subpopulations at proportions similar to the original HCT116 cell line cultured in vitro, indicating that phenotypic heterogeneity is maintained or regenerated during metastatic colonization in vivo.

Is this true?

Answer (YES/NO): YES